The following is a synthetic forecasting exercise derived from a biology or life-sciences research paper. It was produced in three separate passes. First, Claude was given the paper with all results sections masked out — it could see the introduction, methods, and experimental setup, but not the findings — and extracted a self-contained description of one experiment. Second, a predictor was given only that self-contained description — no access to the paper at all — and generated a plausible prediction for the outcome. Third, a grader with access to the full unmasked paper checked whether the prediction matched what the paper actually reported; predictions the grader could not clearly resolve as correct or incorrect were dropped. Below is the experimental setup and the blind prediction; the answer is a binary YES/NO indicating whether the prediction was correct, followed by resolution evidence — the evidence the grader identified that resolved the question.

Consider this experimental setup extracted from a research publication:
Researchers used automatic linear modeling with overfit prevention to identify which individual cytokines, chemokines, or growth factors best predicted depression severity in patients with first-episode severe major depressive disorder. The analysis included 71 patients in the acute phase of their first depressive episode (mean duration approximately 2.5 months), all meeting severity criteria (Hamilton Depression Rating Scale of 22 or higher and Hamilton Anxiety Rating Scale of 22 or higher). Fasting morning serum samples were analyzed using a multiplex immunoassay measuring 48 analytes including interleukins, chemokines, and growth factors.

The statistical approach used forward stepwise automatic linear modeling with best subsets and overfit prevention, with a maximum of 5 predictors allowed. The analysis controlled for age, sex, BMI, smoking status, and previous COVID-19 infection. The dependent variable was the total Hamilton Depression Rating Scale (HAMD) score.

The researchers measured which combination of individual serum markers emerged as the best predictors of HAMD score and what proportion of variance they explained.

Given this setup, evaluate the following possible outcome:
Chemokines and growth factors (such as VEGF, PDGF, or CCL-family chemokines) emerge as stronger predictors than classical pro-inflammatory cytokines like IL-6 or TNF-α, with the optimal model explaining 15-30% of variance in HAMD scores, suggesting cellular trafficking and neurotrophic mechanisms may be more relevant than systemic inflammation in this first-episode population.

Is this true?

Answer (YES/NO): NO